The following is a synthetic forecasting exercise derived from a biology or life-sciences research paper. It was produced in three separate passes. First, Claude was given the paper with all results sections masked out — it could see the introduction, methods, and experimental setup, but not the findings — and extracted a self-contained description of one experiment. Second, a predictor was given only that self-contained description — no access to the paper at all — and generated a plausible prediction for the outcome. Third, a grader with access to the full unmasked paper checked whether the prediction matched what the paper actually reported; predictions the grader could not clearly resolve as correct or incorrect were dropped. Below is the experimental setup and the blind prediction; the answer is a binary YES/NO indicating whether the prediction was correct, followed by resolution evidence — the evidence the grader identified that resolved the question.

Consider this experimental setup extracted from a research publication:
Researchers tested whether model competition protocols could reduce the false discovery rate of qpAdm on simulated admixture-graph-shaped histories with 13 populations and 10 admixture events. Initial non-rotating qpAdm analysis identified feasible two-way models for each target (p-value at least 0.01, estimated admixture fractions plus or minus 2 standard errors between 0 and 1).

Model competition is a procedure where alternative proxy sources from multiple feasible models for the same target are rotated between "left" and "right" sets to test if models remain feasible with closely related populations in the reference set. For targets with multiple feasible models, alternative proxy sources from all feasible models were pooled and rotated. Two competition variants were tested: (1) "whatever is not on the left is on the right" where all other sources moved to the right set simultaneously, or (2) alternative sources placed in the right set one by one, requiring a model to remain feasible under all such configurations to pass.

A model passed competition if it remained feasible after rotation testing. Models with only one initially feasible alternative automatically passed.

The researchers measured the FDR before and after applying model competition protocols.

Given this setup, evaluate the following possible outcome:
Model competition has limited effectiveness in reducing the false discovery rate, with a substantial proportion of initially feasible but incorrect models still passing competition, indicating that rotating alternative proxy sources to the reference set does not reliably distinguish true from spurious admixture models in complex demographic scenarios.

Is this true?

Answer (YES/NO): YES